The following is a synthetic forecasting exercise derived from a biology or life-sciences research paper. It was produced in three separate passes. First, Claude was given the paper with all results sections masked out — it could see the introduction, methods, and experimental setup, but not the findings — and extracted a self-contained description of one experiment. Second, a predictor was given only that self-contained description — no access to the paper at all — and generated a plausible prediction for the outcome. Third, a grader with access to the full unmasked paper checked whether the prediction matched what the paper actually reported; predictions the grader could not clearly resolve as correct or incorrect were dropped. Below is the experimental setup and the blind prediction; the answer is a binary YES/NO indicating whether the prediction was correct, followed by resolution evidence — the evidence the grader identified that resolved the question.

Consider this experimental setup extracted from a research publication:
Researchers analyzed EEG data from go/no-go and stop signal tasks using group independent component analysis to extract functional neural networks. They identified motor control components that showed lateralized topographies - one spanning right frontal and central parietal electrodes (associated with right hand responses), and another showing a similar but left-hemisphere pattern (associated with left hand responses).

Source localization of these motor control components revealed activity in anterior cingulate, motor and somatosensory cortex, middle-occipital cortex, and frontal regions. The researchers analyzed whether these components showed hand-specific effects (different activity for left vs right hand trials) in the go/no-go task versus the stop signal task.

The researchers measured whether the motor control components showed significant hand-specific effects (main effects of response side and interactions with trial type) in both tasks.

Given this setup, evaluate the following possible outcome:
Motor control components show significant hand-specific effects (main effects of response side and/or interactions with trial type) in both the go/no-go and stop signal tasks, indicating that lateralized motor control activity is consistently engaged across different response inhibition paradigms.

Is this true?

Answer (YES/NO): NO